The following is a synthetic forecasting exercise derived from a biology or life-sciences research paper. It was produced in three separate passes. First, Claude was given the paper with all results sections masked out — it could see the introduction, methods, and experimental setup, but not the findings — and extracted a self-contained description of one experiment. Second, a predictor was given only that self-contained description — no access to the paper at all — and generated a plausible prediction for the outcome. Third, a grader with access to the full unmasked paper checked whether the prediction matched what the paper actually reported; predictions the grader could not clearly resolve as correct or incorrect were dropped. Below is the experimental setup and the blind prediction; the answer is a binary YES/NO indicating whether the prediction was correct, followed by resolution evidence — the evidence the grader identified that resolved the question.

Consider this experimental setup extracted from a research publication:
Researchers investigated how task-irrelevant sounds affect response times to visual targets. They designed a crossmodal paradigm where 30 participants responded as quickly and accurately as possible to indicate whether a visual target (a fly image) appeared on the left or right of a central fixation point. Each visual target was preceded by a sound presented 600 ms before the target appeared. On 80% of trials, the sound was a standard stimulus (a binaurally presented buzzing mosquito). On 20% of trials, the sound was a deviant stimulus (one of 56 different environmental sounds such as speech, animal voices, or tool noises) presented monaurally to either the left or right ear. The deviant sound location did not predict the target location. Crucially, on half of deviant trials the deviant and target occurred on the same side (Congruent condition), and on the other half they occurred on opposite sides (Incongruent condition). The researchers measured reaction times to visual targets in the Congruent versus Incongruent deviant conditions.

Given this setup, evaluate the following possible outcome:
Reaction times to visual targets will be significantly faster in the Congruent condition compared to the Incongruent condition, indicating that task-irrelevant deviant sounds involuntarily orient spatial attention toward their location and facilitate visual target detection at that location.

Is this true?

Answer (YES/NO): YES